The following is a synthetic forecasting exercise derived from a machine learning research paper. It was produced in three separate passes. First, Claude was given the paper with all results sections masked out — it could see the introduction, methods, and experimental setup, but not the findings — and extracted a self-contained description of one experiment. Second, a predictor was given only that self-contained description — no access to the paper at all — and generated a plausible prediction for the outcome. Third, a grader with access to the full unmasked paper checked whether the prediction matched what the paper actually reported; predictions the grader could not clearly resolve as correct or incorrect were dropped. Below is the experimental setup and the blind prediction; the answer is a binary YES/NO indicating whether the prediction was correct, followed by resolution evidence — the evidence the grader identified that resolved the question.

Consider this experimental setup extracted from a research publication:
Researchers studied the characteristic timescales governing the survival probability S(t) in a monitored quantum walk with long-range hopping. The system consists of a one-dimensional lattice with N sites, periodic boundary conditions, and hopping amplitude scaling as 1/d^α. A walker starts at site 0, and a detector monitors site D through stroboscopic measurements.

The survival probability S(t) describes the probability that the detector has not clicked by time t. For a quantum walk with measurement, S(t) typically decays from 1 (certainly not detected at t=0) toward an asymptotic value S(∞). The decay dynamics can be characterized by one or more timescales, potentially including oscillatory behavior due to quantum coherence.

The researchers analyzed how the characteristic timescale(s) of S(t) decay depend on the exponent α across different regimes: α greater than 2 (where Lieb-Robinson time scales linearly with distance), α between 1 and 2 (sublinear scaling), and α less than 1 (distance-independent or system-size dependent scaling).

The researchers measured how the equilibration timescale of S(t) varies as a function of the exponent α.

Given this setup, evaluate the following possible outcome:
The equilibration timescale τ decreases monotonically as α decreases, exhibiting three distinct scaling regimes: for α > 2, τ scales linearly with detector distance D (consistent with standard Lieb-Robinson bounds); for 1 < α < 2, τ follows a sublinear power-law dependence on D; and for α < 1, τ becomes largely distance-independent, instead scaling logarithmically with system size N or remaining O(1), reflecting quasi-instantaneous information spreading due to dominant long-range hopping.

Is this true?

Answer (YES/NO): NO